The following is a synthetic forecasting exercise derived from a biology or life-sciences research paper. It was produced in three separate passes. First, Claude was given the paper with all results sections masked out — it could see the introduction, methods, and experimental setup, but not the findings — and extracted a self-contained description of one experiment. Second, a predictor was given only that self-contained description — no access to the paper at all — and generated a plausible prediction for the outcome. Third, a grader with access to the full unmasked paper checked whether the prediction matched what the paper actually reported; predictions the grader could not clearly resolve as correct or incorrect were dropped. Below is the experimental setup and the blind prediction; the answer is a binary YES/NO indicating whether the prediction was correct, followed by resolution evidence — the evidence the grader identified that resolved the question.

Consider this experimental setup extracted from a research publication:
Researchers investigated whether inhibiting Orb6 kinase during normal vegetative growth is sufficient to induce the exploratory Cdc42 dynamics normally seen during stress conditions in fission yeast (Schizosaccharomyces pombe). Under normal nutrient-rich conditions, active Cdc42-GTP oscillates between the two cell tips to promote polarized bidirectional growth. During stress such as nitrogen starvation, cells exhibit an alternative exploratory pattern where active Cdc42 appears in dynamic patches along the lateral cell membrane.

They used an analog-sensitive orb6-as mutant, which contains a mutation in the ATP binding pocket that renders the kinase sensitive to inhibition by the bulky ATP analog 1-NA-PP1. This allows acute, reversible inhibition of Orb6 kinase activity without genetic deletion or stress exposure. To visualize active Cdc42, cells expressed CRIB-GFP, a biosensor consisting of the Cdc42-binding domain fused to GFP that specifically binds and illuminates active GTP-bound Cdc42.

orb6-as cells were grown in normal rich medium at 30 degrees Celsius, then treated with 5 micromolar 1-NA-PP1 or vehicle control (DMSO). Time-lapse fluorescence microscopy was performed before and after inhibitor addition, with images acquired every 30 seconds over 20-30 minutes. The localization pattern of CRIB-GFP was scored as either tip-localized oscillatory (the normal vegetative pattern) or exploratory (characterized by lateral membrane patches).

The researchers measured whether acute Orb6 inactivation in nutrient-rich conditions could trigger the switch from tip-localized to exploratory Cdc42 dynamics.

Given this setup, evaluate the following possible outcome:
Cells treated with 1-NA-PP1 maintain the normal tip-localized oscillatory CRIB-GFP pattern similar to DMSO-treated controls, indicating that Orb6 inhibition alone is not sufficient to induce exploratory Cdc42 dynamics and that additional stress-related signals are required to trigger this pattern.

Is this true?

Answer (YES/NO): NO